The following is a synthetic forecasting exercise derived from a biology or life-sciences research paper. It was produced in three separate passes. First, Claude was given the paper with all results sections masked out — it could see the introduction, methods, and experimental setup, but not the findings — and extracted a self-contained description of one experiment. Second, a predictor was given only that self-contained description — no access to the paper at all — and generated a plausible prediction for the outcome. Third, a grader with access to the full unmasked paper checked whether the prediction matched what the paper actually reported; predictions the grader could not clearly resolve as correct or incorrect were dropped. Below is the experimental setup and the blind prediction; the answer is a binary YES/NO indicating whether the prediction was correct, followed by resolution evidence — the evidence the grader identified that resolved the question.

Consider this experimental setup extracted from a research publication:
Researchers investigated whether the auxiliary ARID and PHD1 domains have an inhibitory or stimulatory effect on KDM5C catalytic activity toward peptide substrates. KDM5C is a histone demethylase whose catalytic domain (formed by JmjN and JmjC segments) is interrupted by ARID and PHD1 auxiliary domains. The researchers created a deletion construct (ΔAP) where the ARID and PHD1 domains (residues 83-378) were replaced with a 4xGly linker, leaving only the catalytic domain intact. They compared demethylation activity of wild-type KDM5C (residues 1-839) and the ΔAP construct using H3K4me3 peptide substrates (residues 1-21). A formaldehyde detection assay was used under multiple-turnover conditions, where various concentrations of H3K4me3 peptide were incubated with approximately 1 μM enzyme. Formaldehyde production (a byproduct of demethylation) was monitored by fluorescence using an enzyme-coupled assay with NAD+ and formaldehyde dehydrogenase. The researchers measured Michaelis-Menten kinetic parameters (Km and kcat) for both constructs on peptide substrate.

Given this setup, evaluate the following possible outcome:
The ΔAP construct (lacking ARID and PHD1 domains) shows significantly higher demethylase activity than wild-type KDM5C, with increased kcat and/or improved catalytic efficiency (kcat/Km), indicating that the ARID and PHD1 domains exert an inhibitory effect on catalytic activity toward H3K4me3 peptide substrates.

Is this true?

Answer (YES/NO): NO